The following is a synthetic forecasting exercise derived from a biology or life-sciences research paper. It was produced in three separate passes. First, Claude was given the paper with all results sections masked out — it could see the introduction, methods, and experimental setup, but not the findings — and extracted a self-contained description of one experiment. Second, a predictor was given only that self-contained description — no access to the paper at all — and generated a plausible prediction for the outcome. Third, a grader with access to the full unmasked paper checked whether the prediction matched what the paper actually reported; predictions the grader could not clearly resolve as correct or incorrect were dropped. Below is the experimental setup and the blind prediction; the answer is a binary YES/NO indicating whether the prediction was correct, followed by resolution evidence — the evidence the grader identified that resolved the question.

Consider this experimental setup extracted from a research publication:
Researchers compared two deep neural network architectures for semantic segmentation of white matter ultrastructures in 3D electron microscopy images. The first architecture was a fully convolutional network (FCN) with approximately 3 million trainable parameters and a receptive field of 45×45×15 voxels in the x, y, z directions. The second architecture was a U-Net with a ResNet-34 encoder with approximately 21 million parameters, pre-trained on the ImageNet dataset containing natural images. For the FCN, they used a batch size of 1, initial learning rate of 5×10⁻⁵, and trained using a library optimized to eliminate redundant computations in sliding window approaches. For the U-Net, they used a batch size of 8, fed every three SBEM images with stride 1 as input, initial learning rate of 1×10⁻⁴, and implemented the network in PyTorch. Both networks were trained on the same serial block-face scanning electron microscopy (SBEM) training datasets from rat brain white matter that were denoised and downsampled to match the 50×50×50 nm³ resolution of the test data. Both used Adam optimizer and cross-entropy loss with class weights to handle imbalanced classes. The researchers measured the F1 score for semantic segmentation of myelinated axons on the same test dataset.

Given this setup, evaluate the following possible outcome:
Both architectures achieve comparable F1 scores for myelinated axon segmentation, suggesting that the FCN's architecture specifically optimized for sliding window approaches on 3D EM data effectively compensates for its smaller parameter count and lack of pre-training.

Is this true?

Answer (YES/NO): NO